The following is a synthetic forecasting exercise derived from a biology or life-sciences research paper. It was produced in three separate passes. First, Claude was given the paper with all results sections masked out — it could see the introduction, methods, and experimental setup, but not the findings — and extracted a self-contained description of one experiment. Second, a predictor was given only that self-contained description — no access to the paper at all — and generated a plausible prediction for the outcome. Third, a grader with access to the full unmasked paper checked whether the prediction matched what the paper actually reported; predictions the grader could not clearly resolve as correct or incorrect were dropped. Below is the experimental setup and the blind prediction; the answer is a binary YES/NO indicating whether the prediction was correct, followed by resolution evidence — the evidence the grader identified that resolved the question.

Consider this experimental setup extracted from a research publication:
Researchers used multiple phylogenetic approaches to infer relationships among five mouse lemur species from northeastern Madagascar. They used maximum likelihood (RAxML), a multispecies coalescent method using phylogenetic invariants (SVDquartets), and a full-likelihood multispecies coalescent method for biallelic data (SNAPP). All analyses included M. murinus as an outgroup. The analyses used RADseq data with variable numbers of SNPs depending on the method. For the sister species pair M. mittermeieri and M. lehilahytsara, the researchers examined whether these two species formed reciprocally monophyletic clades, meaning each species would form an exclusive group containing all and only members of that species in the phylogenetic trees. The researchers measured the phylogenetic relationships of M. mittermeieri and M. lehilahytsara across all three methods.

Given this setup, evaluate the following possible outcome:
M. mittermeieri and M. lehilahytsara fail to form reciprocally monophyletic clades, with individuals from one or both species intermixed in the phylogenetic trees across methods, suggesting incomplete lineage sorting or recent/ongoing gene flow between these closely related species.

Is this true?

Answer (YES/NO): YES